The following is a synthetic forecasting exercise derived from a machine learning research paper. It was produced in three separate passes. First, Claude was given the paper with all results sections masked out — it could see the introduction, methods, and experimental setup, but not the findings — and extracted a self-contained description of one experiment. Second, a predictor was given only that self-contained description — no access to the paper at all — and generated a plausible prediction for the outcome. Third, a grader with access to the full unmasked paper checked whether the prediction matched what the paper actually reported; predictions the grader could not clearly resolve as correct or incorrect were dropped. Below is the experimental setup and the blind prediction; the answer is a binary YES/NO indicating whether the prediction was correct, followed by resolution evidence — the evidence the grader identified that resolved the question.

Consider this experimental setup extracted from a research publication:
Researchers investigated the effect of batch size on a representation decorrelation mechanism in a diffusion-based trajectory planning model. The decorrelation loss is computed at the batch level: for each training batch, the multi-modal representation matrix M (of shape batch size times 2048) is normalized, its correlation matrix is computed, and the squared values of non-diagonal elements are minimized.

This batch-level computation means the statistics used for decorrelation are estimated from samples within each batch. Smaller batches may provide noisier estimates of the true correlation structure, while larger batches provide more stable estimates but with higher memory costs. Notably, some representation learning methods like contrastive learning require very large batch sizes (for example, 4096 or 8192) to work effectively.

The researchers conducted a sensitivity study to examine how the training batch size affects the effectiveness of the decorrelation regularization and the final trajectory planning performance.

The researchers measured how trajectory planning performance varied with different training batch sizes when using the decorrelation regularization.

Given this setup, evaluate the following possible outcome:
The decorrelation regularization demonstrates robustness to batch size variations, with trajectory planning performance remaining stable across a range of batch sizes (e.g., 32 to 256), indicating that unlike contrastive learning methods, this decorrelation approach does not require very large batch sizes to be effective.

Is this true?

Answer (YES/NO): YES